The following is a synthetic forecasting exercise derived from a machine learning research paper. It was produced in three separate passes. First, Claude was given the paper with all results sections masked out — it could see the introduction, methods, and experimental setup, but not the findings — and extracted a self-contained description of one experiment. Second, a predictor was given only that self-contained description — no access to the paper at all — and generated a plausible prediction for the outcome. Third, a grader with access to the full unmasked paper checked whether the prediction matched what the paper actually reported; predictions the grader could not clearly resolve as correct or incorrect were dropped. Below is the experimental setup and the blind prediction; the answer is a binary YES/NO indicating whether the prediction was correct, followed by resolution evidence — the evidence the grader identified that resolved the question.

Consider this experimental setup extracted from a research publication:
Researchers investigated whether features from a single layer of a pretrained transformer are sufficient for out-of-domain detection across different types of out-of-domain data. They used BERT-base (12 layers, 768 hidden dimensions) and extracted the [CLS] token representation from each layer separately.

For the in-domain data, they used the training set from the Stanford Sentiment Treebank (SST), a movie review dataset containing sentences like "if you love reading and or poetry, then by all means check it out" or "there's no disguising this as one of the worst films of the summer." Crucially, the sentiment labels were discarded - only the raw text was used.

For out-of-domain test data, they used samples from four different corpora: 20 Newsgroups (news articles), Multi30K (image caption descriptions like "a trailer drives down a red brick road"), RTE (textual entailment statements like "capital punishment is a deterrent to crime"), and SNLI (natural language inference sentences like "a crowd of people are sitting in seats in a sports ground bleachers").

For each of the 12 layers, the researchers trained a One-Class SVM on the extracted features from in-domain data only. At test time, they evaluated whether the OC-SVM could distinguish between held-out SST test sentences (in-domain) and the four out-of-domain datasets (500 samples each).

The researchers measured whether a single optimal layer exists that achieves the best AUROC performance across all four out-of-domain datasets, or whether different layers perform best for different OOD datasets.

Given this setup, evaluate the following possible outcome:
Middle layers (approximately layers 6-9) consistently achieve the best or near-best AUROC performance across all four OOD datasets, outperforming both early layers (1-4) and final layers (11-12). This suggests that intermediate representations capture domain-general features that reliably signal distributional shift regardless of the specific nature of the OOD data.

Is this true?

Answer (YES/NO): NO